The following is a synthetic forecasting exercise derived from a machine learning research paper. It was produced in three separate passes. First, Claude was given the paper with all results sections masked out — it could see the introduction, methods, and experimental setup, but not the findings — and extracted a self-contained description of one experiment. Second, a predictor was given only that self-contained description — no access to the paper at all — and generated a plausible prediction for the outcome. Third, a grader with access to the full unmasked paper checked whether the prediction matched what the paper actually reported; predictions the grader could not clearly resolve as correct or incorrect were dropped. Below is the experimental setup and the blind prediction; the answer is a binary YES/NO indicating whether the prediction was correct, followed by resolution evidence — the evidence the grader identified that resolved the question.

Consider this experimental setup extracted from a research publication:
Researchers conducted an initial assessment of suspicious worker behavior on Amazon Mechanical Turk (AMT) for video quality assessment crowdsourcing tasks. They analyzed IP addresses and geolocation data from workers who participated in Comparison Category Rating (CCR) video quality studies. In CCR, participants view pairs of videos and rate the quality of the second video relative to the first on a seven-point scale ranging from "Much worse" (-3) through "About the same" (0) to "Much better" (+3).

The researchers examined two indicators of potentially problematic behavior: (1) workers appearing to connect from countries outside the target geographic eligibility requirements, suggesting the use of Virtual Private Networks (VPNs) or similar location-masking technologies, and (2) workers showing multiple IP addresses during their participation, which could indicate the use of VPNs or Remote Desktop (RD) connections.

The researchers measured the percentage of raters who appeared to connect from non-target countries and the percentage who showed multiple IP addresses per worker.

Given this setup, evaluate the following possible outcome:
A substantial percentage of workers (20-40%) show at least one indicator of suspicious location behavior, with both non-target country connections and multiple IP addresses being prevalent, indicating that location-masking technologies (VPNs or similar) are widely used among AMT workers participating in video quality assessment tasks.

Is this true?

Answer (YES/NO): NO